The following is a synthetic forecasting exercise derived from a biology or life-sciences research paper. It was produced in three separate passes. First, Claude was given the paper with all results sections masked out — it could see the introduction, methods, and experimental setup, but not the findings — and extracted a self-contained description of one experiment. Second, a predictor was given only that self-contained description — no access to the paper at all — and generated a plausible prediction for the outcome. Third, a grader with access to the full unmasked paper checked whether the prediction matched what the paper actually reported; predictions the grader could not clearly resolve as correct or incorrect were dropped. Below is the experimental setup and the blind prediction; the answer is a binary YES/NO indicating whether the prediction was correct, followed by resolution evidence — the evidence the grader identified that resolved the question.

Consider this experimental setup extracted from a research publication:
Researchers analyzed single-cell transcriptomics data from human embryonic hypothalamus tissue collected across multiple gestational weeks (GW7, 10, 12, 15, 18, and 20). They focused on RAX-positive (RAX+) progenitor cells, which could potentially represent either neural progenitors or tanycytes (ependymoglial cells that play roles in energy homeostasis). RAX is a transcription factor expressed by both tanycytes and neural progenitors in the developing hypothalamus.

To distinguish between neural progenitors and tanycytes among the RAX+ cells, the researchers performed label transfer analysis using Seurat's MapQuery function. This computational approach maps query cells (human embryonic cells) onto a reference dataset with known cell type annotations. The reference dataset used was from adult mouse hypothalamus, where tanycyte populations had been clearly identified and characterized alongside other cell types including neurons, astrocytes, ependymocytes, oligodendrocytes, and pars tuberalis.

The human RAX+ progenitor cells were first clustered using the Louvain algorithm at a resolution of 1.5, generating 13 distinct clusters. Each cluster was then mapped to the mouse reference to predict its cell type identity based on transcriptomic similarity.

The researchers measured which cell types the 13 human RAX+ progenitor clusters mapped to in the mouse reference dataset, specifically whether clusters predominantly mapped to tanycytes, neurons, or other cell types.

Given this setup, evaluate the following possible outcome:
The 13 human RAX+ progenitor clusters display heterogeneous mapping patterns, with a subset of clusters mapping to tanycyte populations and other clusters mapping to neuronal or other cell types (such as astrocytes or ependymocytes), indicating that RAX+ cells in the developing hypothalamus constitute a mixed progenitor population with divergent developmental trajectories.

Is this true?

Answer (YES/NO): YES